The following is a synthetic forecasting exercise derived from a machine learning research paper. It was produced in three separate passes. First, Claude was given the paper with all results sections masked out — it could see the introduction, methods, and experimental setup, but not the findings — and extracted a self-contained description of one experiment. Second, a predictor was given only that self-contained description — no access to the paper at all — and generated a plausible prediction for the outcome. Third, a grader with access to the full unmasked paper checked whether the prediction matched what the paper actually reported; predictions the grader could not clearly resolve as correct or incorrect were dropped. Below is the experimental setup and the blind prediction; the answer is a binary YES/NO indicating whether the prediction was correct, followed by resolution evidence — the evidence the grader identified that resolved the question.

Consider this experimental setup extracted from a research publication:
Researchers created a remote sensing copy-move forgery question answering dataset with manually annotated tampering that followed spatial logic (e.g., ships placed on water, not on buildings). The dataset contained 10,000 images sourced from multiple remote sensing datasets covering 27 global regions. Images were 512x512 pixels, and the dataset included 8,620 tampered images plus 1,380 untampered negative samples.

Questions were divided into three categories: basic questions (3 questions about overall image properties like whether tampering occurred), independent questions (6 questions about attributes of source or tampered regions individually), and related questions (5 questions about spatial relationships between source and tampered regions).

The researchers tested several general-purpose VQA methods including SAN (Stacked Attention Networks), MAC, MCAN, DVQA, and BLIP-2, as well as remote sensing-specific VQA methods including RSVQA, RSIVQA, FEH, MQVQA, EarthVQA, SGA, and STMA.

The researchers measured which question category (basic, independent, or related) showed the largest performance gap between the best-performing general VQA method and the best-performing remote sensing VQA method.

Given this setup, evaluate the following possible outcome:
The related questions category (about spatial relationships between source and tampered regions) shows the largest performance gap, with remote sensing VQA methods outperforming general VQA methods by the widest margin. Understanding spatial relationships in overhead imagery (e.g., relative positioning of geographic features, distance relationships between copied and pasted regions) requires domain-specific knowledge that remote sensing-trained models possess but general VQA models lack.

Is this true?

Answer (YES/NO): NO